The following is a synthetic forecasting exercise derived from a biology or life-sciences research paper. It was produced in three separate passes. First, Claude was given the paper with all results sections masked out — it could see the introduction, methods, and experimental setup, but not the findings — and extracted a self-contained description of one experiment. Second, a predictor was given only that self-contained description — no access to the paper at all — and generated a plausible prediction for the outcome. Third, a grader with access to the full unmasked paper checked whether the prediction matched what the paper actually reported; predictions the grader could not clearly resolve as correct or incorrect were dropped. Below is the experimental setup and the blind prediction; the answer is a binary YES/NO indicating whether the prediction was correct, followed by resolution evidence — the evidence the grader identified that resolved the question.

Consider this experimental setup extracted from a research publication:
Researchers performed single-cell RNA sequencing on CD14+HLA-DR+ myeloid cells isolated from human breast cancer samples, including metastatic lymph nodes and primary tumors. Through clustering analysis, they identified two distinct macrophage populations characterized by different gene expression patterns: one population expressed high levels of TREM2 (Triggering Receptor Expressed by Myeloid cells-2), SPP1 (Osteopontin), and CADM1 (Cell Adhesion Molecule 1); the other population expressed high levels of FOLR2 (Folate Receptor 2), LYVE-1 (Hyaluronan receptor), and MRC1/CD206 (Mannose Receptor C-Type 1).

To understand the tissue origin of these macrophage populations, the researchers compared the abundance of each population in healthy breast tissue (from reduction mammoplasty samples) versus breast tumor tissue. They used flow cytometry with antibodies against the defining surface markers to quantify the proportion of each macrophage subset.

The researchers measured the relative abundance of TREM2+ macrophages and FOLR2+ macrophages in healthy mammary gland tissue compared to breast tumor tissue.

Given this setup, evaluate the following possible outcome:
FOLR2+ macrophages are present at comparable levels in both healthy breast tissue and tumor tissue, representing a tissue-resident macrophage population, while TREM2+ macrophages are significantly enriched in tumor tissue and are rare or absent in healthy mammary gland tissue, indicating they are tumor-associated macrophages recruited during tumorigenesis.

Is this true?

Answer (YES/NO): NO